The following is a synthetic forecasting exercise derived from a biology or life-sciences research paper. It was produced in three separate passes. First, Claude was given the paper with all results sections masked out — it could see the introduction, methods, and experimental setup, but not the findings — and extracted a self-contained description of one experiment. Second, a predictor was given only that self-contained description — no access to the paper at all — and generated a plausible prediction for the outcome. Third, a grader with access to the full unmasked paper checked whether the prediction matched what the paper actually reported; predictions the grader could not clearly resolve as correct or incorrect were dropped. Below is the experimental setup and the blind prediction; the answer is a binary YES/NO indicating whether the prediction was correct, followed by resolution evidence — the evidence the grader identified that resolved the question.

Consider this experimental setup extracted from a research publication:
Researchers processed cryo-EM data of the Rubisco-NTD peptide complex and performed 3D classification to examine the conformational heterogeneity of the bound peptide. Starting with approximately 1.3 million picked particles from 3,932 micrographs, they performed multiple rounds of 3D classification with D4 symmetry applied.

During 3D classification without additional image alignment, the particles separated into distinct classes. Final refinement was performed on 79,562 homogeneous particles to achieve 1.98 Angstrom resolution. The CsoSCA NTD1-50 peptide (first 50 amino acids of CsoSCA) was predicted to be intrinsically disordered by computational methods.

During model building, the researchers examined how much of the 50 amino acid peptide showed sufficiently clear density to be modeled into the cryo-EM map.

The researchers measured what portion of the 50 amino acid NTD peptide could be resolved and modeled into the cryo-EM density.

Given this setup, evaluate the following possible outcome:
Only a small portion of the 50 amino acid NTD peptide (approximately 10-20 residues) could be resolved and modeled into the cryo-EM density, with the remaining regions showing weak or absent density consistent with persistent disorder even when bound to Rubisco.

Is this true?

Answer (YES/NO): YES